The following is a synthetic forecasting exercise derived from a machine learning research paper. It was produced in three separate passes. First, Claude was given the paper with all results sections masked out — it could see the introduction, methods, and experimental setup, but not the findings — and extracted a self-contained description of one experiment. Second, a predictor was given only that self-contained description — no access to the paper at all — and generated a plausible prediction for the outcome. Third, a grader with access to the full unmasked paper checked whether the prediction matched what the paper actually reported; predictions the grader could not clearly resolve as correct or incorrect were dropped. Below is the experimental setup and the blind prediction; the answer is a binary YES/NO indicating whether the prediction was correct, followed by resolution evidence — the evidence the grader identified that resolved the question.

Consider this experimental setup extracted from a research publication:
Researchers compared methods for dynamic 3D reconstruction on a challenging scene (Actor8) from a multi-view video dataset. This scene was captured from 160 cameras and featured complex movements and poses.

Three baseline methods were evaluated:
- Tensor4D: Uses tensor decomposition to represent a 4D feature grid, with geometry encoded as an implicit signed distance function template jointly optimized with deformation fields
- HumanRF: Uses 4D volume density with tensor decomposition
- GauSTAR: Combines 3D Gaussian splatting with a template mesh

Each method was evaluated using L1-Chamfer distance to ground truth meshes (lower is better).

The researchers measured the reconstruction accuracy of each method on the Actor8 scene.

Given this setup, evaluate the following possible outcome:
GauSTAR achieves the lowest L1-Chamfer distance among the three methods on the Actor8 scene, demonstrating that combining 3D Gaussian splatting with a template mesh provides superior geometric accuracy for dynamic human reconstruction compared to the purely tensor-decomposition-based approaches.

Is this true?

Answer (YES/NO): YES